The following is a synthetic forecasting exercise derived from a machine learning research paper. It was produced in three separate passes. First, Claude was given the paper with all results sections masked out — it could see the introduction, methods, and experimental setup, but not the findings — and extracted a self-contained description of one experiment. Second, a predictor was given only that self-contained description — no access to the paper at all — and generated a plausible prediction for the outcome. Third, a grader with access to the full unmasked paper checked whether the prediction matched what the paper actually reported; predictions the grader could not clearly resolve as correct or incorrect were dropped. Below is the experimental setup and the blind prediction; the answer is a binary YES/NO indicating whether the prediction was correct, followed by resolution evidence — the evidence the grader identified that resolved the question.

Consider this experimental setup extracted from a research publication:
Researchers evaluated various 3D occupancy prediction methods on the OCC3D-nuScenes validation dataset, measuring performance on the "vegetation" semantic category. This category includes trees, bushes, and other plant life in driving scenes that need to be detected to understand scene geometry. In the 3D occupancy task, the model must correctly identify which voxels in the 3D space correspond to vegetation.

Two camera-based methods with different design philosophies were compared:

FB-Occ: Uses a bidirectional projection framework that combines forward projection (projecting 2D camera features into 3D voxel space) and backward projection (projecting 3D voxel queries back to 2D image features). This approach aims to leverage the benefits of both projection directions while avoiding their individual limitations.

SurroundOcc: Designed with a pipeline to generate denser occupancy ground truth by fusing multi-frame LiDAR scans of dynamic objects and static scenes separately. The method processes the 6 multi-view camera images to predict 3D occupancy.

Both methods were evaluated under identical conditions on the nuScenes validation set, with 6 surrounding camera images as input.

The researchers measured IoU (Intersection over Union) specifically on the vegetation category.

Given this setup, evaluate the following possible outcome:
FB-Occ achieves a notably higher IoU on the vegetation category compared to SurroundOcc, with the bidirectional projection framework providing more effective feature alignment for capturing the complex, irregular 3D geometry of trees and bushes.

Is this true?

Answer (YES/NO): NO